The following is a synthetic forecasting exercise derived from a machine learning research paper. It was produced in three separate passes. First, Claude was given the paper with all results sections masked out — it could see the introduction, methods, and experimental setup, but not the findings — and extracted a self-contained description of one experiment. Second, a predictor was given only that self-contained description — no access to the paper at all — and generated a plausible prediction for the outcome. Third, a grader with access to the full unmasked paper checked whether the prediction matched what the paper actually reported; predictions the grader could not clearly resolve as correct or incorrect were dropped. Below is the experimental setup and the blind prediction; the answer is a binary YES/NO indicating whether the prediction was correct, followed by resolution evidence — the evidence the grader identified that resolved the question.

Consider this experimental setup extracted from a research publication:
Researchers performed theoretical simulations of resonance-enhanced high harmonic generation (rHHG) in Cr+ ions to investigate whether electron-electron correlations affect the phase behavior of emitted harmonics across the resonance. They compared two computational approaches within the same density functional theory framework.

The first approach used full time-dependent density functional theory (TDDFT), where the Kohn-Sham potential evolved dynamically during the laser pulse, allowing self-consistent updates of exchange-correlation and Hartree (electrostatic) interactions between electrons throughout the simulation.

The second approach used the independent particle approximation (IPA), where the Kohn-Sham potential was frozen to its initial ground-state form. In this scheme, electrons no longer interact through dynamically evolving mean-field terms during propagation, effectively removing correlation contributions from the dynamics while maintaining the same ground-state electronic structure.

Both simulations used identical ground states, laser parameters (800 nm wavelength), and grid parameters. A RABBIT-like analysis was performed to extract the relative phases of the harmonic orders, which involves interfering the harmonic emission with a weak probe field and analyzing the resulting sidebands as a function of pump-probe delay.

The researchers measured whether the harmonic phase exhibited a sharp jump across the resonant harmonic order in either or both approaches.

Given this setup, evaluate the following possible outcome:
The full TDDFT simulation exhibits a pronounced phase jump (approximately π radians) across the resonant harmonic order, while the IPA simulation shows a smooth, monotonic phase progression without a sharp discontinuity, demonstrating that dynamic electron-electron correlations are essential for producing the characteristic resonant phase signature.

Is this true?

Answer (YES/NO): NO